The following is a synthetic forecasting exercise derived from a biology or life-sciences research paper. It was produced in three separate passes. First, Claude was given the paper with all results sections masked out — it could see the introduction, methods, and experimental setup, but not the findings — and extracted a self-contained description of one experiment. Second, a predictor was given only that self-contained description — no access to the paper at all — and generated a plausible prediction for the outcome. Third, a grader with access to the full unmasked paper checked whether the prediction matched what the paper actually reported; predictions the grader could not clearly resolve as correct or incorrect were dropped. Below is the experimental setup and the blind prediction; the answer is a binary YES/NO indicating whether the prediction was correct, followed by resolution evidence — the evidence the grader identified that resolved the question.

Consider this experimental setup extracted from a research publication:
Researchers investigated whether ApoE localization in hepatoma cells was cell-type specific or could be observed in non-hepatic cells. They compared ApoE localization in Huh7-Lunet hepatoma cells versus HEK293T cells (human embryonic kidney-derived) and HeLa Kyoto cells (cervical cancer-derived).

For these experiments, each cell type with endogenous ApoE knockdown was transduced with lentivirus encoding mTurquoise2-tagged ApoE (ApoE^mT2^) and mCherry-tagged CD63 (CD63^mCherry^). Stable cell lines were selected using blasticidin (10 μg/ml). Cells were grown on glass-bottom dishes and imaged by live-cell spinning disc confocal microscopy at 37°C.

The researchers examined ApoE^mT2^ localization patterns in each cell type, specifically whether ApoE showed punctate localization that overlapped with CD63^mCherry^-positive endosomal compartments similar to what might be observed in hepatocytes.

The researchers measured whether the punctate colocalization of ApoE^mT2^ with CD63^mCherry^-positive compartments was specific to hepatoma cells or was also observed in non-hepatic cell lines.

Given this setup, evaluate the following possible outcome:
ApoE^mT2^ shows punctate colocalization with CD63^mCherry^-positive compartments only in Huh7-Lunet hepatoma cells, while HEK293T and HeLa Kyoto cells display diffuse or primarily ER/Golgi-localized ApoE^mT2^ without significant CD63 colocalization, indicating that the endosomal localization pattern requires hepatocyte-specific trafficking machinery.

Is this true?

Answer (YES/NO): NO